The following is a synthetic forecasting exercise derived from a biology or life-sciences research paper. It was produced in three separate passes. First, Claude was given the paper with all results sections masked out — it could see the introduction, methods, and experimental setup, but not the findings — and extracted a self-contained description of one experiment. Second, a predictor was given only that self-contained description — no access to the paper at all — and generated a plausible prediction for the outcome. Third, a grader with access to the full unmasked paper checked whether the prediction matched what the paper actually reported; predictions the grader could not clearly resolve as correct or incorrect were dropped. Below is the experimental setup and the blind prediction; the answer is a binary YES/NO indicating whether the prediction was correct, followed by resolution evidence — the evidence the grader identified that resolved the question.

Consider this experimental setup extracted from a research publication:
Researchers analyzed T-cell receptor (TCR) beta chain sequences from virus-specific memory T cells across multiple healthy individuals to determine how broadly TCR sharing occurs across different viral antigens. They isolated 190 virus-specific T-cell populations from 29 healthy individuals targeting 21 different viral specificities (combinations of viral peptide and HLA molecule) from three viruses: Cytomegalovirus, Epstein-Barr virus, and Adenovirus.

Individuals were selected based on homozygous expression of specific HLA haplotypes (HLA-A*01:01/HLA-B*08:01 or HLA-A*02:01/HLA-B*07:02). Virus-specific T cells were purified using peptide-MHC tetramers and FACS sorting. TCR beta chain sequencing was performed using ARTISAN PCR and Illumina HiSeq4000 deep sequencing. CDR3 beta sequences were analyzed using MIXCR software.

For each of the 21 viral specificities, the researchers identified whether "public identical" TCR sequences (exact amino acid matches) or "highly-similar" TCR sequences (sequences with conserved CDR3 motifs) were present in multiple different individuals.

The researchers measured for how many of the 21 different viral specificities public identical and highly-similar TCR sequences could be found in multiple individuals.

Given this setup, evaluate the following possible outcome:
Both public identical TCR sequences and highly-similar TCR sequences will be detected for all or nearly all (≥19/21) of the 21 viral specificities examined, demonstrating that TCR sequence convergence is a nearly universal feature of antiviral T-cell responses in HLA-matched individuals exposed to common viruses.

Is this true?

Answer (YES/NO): YES